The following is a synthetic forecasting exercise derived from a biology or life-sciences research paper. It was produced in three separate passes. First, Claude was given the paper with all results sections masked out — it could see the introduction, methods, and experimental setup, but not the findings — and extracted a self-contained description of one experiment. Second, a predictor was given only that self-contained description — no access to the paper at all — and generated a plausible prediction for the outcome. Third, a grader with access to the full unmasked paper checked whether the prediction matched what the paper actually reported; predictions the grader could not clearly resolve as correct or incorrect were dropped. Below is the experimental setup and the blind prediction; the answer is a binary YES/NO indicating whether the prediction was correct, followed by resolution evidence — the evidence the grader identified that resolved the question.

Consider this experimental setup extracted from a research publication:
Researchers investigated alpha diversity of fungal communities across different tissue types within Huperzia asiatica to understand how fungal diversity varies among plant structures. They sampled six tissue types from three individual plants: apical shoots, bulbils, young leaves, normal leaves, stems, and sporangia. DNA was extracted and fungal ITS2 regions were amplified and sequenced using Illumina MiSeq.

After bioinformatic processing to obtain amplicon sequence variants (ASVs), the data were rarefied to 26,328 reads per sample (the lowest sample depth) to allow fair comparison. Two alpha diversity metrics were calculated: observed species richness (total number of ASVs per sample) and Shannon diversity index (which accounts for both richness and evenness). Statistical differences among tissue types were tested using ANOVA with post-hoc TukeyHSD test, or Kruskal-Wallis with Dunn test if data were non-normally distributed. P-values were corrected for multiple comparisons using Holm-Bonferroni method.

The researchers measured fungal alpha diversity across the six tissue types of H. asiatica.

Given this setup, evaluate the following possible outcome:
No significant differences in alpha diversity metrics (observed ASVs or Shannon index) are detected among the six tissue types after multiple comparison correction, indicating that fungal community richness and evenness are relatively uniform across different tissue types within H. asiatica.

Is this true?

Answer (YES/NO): NO